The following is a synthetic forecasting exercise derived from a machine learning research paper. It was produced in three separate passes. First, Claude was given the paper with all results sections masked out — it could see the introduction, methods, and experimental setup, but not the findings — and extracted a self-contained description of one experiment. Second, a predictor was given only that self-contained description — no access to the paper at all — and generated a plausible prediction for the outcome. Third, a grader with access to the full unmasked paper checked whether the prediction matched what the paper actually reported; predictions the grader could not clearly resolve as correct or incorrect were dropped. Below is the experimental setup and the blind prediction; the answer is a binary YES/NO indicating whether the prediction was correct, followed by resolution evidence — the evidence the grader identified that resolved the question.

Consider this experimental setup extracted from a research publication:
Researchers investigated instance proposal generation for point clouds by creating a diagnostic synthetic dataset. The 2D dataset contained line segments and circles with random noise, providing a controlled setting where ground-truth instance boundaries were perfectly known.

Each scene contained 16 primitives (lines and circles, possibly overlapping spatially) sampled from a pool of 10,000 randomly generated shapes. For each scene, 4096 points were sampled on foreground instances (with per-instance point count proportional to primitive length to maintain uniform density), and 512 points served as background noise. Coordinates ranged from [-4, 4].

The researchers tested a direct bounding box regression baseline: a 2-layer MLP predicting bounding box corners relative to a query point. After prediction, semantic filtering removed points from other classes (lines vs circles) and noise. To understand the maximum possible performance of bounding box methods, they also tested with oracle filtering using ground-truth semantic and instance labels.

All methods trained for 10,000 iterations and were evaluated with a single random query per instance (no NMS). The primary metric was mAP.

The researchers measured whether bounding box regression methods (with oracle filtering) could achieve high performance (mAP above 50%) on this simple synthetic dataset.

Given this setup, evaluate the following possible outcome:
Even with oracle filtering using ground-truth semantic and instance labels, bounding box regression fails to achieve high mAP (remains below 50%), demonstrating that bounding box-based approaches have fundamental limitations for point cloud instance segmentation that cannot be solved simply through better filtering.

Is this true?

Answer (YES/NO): YES